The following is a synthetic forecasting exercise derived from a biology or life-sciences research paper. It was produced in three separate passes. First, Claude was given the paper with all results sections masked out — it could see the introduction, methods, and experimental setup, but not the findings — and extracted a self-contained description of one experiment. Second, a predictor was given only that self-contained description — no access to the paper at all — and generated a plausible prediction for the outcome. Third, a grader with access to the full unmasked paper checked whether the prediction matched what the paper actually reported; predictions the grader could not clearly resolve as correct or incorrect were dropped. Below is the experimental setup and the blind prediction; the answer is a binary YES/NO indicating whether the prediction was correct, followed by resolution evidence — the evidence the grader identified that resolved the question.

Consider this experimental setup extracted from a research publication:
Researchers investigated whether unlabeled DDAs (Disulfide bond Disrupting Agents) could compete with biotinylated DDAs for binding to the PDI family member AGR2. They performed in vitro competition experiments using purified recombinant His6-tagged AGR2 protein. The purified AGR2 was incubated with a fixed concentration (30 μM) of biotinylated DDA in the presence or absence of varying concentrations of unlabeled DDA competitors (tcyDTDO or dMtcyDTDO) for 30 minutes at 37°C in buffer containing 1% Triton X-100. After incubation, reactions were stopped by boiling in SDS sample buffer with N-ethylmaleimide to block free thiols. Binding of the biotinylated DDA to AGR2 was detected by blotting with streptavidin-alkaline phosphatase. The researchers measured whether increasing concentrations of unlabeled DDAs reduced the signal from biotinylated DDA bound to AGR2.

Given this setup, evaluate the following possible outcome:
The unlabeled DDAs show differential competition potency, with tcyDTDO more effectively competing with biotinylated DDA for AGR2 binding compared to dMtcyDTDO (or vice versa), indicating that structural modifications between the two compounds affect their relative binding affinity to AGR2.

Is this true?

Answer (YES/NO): YES